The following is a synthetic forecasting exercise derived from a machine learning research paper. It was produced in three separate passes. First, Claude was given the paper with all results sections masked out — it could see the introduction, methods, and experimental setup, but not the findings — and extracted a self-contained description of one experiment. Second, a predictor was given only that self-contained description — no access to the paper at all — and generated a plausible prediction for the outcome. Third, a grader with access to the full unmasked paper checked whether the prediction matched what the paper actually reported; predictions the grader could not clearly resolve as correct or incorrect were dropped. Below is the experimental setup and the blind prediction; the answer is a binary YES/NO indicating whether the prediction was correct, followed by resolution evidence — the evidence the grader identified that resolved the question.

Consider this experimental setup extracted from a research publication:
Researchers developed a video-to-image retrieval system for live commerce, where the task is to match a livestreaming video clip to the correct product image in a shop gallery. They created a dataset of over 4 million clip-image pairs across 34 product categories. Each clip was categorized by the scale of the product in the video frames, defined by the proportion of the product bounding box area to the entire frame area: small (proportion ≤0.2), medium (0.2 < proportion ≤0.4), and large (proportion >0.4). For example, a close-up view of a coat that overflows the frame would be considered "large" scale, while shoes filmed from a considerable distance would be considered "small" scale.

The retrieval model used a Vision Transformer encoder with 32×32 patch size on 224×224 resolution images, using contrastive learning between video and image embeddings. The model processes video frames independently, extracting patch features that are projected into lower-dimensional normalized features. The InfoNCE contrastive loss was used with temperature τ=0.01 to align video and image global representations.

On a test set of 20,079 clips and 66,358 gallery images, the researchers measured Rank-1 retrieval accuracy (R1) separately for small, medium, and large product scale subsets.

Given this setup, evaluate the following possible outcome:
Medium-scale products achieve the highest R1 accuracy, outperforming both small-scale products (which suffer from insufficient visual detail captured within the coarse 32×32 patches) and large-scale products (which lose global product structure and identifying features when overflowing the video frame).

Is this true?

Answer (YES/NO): YES